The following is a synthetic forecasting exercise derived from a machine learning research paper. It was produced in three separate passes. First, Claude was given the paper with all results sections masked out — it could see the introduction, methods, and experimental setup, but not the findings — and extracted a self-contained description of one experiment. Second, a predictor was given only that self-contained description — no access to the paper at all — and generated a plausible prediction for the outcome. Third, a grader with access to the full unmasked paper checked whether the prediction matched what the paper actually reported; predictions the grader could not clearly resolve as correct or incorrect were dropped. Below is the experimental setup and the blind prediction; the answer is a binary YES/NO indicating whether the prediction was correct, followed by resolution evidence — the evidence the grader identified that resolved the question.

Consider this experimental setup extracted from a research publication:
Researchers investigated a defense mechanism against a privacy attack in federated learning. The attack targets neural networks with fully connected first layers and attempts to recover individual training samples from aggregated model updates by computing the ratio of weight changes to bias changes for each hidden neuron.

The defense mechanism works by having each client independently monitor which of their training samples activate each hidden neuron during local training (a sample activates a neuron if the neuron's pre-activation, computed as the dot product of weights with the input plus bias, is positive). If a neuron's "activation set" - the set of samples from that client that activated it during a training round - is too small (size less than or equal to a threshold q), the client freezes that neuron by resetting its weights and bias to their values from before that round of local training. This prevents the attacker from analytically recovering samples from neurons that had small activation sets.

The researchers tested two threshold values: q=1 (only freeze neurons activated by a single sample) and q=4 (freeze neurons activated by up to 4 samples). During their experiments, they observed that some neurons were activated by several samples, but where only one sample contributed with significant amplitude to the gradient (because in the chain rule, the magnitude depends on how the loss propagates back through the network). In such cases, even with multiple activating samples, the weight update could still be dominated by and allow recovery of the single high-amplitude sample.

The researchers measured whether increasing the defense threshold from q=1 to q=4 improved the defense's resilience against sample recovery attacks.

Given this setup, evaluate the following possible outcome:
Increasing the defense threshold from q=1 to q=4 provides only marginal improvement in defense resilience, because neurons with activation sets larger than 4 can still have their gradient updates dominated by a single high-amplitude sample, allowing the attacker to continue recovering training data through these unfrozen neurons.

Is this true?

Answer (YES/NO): NO